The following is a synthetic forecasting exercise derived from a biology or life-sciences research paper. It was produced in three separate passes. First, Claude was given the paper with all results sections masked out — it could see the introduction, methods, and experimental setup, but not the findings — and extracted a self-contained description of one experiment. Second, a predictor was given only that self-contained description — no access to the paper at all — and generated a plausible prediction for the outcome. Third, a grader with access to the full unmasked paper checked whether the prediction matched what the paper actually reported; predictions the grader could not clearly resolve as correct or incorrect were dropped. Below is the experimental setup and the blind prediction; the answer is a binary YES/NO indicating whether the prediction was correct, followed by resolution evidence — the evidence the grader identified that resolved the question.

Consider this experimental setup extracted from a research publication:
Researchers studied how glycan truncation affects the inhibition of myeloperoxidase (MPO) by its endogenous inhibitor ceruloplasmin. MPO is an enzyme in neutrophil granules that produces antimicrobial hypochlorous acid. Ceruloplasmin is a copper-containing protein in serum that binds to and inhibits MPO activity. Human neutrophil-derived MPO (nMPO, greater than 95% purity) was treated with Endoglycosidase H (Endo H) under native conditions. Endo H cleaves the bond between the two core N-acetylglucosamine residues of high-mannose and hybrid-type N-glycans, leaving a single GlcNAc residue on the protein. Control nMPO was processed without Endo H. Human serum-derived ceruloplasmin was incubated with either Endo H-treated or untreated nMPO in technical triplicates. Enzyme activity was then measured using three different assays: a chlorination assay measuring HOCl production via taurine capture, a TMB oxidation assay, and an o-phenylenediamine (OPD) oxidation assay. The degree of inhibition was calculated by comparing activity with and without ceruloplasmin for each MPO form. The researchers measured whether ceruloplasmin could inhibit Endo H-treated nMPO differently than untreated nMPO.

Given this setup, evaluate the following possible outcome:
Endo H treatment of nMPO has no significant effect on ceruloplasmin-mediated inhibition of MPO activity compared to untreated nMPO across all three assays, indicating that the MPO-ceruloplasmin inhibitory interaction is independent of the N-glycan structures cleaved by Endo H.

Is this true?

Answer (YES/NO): NO